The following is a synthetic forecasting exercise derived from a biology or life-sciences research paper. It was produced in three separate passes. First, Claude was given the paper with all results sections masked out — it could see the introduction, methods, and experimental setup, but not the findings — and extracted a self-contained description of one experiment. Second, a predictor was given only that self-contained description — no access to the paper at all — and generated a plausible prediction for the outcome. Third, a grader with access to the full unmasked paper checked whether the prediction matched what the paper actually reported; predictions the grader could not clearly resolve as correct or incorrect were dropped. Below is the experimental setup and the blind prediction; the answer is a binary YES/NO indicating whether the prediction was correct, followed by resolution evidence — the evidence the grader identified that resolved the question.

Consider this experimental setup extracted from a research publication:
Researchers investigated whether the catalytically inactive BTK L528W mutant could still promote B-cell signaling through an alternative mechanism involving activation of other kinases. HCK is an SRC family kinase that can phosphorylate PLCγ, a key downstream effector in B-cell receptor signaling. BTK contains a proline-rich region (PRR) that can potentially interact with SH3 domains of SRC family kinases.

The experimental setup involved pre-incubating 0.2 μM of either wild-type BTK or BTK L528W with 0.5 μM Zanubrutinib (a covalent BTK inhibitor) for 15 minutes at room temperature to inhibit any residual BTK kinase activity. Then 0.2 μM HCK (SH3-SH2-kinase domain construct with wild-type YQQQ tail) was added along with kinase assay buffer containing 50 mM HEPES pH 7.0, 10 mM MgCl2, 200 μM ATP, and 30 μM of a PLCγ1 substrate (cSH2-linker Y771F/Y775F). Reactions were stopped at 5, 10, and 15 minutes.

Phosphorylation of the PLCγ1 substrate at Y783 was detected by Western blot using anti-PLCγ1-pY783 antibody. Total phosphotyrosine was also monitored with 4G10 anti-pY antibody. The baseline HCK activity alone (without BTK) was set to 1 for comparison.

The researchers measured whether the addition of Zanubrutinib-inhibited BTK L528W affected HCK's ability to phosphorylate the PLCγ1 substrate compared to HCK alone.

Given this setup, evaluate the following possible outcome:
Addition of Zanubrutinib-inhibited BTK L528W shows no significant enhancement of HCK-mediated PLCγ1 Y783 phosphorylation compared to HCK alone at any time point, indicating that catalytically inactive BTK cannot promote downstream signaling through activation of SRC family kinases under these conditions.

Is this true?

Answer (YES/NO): NO